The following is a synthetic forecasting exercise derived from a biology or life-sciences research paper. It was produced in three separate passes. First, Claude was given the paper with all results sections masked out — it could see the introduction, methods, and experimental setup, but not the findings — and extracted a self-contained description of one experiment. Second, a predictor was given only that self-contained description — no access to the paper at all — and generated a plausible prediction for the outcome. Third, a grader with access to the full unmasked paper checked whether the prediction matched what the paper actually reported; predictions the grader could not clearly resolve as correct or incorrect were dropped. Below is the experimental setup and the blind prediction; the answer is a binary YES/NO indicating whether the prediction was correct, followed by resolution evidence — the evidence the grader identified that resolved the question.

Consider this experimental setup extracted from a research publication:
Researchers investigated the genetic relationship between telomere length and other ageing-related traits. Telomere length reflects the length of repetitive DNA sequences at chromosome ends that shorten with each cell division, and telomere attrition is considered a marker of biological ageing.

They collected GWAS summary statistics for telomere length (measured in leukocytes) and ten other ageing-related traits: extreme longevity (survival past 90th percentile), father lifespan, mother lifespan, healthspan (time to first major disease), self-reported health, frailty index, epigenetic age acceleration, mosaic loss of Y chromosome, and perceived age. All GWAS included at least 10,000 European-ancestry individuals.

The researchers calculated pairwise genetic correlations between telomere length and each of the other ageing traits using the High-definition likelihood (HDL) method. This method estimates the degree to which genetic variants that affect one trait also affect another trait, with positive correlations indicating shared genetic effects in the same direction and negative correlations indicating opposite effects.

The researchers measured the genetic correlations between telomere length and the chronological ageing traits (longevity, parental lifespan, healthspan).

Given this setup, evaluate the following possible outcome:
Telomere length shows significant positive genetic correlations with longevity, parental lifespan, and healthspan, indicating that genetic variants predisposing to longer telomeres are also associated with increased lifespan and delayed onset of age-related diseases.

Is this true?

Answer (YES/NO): NO